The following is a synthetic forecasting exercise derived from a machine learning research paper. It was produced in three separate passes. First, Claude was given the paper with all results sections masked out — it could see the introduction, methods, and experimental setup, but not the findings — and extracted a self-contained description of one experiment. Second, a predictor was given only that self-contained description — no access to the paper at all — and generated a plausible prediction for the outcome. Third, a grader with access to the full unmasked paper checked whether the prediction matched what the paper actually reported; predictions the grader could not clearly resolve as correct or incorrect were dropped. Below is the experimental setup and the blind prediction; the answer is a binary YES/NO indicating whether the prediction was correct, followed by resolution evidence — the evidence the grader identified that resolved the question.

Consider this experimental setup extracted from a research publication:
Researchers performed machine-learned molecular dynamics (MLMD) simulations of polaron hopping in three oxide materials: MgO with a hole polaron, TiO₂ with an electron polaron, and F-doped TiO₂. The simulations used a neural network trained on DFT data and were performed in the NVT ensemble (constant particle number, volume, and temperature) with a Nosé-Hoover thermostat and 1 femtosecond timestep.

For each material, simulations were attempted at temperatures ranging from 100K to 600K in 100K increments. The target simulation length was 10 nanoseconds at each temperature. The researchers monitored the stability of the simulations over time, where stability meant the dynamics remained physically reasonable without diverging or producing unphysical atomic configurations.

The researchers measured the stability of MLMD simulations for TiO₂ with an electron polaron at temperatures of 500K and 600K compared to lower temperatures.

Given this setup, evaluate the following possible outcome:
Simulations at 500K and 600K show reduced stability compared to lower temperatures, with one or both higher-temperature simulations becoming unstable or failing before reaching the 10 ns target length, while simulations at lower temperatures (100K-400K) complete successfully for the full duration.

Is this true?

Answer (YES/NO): YES